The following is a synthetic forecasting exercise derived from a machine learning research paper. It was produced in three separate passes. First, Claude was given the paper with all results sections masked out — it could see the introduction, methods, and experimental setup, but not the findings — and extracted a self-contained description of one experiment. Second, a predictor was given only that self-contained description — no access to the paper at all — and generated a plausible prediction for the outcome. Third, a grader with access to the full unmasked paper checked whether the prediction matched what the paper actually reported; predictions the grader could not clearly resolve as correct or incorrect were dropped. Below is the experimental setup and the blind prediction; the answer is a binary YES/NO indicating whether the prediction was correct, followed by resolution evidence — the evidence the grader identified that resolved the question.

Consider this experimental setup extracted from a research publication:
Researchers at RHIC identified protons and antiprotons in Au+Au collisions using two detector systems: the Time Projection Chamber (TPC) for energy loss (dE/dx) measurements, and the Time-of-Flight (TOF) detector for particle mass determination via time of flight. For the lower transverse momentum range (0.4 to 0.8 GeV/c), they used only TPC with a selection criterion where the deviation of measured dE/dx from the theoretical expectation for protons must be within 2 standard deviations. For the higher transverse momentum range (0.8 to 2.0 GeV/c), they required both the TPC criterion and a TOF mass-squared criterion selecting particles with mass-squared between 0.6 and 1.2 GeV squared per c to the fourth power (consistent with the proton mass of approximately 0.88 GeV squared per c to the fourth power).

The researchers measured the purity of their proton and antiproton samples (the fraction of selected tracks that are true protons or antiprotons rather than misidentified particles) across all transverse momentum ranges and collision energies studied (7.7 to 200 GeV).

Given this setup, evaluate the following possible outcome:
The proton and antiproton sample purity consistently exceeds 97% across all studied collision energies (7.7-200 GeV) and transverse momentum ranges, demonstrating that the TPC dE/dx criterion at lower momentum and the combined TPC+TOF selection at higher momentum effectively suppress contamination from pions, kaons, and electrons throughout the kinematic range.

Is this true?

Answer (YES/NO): YES